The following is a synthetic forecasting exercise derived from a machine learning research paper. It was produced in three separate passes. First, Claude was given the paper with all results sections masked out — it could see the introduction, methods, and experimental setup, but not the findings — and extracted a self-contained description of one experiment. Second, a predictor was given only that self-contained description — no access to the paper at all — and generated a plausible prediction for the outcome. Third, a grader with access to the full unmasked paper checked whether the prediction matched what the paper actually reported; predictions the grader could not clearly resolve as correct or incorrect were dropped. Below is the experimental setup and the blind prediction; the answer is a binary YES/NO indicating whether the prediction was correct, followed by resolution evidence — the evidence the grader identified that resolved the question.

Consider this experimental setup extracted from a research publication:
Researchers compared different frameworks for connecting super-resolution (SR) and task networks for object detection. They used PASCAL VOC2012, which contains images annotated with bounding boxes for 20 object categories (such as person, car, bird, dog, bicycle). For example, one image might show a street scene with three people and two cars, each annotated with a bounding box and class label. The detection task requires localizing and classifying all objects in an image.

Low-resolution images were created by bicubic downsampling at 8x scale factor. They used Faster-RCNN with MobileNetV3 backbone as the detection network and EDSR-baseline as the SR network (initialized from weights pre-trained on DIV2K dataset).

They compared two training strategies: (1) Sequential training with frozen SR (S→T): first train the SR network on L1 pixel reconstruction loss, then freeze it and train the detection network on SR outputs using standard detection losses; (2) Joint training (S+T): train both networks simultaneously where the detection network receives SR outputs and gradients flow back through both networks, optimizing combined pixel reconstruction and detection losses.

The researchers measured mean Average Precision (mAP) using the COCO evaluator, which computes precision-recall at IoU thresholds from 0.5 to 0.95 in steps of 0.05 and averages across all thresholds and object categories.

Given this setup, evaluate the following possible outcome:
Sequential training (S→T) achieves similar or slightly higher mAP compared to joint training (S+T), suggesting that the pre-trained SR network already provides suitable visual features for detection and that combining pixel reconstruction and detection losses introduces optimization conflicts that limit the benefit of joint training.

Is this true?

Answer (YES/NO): YES